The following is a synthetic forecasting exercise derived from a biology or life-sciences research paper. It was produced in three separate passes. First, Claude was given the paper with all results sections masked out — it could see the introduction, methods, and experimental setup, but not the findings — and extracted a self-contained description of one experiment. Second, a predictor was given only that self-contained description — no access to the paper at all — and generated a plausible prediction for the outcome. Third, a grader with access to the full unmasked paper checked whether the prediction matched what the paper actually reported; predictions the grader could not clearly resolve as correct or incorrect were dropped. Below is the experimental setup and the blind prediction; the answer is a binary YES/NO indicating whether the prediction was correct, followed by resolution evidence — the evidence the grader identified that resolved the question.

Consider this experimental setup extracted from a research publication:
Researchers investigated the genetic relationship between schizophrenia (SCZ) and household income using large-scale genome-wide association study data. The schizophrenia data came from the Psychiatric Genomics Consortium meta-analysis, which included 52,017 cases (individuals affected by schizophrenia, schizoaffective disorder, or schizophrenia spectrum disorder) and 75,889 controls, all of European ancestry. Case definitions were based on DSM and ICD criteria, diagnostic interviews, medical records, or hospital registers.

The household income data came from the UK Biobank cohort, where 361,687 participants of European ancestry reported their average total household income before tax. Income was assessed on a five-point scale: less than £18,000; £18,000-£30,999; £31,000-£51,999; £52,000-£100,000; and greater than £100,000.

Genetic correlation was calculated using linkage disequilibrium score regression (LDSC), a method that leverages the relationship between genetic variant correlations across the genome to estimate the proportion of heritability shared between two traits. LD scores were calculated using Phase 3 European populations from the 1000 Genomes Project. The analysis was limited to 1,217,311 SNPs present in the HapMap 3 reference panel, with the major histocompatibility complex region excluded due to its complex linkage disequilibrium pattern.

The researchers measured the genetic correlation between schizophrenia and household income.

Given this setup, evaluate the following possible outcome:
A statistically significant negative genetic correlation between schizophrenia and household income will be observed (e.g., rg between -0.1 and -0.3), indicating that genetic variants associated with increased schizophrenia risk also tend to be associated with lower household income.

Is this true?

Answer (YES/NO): YES